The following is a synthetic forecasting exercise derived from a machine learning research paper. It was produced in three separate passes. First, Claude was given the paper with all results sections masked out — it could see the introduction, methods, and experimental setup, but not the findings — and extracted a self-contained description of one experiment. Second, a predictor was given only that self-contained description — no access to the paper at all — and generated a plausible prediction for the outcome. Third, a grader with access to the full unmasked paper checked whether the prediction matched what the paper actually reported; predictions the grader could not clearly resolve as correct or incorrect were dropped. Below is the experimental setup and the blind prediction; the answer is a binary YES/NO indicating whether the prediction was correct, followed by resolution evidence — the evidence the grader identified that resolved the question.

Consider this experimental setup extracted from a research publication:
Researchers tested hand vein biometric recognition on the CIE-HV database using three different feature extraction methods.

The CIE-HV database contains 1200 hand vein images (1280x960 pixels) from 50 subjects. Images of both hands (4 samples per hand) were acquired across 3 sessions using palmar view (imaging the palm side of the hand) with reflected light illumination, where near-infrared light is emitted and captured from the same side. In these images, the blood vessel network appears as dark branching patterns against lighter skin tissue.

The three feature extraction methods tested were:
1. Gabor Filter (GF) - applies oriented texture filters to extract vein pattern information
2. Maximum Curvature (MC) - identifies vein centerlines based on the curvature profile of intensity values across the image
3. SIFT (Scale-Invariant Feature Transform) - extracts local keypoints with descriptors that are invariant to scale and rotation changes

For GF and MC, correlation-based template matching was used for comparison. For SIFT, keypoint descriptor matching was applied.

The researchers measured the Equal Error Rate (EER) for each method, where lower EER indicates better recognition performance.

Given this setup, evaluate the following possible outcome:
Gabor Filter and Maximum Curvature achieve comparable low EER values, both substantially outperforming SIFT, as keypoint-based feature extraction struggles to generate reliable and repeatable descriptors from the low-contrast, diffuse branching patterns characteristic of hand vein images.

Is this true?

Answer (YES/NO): YES